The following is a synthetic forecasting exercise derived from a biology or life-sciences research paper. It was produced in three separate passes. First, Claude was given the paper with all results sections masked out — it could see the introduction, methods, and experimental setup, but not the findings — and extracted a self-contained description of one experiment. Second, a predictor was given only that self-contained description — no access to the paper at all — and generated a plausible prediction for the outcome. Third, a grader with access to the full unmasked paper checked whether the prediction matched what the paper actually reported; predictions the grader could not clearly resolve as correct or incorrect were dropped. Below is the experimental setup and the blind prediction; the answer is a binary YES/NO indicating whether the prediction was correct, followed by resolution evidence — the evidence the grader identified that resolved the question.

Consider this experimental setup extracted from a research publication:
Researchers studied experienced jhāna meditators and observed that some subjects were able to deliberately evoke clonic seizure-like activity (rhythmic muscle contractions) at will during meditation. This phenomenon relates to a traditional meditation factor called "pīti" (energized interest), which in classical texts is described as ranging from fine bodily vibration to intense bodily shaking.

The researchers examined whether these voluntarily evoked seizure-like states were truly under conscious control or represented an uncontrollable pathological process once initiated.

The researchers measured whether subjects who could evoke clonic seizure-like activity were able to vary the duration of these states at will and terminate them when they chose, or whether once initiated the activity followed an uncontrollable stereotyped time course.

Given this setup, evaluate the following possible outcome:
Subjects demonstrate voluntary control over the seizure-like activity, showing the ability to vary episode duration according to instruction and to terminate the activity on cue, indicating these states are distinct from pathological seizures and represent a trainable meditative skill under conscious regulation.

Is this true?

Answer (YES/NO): YES